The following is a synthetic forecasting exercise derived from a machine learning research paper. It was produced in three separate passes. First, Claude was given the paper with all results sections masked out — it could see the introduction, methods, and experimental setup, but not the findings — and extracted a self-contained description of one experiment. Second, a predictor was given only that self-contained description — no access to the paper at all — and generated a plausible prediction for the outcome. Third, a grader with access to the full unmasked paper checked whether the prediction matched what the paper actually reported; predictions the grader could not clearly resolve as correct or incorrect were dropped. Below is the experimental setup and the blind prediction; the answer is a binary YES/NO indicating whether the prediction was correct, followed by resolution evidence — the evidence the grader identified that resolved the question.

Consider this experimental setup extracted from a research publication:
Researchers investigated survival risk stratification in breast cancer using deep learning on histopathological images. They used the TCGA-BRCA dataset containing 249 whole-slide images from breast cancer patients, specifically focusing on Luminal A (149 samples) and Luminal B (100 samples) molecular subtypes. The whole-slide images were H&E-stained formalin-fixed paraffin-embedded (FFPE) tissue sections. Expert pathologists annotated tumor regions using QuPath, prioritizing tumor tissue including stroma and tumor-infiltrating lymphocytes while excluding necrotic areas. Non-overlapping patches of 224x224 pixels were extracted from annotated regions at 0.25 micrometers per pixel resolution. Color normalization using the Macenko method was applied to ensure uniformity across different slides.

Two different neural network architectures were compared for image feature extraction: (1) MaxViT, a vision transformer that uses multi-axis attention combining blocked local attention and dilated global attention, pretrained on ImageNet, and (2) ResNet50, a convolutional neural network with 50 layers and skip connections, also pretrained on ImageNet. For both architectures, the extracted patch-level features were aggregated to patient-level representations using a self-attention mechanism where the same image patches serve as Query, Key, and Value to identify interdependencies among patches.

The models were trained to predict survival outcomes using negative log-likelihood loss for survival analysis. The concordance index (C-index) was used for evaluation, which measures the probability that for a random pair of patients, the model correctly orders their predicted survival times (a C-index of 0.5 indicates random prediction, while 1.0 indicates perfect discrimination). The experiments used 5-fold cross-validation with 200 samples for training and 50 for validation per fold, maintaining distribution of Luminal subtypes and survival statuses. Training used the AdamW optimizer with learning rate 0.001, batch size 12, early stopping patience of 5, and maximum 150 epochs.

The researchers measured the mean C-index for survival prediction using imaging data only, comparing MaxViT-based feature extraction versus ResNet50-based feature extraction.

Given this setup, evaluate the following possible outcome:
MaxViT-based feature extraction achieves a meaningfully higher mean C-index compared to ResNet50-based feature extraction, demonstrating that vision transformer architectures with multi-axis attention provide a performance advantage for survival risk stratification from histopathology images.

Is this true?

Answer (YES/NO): NO